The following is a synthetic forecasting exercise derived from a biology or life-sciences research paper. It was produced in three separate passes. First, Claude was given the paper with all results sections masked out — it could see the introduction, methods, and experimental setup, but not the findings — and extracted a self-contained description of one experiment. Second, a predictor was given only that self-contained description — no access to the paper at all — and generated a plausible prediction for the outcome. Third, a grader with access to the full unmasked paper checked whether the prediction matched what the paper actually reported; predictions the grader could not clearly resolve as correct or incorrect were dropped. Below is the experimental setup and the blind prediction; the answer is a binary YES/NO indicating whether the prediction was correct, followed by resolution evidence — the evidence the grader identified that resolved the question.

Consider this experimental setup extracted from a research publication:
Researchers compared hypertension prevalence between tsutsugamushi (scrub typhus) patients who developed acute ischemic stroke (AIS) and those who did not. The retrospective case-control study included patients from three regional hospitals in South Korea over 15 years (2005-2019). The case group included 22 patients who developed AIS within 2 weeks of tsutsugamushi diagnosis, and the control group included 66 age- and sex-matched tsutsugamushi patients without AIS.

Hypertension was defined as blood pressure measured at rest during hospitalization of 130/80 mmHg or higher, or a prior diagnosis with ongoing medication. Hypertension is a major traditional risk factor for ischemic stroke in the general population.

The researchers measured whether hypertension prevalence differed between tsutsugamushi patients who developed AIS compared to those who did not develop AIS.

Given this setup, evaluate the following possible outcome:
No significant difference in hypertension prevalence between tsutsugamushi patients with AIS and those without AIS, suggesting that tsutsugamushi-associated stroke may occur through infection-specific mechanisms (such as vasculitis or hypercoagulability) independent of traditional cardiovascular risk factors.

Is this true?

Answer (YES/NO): NO